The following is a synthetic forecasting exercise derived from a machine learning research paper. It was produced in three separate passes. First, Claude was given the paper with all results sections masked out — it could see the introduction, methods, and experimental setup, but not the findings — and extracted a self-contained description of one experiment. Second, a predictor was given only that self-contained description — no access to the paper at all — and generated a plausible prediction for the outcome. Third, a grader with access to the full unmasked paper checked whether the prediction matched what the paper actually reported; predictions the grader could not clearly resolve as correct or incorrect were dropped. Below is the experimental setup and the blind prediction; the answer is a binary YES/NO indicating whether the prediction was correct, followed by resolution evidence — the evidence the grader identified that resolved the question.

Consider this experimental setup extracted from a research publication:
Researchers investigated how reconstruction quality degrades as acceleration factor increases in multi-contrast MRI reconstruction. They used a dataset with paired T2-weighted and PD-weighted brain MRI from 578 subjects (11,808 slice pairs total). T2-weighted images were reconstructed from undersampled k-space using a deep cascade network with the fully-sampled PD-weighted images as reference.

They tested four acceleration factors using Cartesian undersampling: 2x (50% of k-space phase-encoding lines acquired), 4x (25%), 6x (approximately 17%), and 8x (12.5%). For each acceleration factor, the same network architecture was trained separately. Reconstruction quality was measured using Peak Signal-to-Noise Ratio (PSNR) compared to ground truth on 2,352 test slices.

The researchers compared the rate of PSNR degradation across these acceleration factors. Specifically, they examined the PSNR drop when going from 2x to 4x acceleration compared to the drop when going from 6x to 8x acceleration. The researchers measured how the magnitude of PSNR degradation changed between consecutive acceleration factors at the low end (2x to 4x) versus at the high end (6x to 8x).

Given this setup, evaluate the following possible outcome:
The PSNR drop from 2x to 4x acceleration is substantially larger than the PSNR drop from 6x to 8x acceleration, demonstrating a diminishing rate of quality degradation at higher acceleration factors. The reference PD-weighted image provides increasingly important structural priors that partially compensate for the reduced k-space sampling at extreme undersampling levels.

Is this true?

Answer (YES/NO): YES